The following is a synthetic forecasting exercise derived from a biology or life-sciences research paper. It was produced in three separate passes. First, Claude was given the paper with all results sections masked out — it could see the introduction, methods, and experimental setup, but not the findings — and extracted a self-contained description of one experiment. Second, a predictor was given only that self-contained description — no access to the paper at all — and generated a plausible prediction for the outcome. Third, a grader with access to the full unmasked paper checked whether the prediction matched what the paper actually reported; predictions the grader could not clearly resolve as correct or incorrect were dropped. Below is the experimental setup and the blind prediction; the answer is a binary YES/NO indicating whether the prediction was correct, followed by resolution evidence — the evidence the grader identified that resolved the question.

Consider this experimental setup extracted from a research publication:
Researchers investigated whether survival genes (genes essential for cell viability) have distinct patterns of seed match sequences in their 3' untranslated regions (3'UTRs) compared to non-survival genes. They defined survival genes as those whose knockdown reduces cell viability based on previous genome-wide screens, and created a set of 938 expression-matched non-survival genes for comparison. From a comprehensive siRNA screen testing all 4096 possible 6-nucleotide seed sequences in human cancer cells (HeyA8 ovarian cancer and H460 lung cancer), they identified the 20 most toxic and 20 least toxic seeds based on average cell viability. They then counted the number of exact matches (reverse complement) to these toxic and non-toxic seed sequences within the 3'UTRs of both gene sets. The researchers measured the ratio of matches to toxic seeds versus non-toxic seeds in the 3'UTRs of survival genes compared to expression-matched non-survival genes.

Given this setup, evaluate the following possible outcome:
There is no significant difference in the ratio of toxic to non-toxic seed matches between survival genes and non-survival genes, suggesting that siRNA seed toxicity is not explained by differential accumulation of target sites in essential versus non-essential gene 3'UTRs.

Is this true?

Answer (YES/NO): NO